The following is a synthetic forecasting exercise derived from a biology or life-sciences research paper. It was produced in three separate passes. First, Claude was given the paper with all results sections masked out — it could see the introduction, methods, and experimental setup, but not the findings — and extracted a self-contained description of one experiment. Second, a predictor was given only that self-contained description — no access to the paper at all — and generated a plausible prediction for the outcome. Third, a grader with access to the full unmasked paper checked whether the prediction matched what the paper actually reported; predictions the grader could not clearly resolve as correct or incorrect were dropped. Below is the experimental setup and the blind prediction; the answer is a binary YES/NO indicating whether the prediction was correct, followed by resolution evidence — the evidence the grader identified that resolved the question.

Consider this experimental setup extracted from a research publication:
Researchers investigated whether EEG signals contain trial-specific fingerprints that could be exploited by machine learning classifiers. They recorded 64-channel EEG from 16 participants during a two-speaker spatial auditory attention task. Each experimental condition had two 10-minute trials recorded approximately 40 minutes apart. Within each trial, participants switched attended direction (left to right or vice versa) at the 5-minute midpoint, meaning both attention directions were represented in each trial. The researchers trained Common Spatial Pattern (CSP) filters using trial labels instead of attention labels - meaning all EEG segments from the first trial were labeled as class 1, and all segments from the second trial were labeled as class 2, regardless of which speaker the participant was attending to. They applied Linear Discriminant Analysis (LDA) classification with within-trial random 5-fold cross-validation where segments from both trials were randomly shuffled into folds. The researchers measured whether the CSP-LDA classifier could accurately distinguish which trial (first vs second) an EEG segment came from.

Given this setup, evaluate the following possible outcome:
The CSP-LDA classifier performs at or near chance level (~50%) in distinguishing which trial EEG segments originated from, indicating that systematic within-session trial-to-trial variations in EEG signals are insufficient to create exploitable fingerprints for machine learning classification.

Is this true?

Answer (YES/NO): NO